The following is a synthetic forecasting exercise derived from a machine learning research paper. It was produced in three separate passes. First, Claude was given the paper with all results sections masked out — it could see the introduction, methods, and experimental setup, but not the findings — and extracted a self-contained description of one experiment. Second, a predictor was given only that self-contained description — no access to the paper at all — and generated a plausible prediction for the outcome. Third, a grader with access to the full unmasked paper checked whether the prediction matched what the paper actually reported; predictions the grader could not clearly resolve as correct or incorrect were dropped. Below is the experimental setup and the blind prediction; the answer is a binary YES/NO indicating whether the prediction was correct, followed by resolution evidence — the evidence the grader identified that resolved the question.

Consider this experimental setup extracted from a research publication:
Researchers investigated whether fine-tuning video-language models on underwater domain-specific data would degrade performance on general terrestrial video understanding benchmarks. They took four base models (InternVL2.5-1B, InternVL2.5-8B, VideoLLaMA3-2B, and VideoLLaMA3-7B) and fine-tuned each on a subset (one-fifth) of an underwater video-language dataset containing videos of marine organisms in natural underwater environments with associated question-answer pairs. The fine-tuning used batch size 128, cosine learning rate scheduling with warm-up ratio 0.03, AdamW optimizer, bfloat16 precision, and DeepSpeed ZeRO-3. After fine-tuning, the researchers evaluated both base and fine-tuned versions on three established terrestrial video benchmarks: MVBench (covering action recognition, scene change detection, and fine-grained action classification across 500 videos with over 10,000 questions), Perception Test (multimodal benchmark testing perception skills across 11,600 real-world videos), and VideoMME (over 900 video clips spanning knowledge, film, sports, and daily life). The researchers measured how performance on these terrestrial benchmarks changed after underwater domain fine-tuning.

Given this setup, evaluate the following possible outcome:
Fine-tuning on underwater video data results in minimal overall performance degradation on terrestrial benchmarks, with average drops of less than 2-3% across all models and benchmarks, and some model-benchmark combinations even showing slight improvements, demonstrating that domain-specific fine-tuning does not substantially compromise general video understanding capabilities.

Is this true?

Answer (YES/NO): YES